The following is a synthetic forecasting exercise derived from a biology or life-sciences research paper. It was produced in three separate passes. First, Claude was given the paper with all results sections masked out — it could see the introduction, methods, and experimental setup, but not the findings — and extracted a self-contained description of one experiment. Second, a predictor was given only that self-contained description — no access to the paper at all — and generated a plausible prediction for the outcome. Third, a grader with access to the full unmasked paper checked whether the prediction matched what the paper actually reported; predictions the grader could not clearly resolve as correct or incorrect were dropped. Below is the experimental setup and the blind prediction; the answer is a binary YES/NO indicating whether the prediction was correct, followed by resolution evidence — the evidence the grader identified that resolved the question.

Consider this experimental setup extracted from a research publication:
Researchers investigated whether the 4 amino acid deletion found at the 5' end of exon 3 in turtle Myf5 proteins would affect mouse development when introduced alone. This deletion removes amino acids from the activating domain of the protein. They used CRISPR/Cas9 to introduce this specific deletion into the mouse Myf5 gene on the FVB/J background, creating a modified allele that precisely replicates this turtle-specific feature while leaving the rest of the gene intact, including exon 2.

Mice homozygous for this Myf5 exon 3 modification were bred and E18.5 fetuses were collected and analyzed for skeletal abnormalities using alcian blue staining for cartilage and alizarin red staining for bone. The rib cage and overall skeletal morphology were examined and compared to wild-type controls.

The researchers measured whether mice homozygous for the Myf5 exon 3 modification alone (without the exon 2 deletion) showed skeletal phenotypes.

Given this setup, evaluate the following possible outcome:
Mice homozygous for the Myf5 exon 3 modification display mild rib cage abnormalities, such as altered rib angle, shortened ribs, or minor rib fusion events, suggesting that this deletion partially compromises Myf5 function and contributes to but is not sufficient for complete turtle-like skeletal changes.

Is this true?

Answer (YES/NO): NO